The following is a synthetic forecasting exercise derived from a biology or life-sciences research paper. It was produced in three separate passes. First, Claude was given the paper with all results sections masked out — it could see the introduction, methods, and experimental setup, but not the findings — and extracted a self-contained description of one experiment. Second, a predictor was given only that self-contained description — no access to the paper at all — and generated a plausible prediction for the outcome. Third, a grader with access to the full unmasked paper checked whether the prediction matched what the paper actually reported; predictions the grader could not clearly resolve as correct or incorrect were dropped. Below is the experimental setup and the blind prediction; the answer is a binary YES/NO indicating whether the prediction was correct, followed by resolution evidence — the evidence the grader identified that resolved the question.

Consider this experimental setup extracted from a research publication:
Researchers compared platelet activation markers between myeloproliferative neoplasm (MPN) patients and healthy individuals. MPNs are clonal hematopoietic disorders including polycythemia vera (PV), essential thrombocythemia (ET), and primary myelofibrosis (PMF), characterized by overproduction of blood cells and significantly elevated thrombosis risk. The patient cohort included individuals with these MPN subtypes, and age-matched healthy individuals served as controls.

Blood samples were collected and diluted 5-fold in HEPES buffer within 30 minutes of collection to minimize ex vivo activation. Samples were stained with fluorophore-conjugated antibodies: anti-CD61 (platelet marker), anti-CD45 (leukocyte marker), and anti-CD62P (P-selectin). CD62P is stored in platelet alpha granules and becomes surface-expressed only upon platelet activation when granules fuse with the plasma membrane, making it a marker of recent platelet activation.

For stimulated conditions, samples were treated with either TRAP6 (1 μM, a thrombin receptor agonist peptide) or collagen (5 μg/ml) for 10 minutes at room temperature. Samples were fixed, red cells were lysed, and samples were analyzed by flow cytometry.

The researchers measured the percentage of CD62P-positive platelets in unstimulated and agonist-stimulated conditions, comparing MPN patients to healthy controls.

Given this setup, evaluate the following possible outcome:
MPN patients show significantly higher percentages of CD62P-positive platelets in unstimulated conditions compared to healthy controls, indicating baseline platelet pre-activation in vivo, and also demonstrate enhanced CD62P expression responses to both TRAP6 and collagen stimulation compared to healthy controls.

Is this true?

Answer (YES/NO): NO